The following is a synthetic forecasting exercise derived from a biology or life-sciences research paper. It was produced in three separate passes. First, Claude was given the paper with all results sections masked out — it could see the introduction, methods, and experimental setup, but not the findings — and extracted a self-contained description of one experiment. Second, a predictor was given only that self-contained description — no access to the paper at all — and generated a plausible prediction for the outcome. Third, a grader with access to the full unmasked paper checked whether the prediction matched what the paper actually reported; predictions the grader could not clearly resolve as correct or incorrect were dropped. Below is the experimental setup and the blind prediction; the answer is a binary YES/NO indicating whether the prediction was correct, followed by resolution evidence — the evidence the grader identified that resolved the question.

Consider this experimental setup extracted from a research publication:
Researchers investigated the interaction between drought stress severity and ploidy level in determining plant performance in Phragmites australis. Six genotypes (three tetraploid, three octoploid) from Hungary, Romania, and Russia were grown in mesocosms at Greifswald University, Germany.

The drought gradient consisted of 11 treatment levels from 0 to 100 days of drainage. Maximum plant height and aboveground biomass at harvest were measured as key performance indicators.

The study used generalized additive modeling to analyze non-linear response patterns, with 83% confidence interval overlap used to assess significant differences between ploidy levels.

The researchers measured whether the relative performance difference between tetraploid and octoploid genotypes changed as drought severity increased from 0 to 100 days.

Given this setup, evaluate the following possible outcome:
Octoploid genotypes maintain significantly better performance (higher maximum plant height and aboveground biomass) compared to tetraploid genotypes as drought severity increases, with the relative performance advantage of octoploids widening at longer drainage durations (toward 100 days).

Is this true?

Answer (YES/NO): NO